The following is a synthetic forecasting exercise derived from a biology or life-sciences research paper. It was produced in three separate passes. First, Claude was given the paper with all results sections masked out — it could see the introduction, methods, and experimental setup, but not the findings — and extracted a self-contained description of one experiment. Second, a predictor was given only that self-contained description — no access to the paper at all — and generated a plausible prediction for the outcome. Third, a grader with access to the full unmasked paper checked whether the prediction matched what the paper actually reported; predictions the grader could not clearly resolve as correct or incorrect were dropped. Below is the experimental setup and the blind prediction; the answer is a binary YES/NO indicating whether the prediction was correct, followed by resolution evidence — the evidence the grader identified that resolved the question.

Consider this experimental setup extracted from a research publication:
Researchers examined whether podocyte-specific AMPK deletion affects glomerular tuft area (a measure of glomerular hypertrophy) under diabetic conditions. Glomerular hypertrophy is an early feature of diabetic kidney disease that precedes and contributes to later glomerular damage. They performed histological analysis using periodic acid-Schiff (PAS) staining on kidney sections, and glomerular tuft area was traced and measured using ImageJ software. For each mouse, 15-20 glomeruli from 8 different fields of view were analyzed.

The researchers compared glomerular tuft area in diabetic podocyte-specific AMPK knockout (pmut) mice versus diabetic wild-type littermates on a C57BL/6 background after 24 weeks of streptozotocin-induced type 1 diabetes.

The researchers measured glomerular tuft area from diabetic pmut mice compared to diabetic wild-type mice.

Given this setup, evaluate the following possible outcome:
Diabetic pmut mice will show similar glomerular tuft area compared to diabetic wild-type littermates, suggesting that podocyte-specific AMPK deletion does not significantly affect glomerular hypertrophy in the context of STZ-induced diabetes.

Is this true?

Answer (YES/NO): NO